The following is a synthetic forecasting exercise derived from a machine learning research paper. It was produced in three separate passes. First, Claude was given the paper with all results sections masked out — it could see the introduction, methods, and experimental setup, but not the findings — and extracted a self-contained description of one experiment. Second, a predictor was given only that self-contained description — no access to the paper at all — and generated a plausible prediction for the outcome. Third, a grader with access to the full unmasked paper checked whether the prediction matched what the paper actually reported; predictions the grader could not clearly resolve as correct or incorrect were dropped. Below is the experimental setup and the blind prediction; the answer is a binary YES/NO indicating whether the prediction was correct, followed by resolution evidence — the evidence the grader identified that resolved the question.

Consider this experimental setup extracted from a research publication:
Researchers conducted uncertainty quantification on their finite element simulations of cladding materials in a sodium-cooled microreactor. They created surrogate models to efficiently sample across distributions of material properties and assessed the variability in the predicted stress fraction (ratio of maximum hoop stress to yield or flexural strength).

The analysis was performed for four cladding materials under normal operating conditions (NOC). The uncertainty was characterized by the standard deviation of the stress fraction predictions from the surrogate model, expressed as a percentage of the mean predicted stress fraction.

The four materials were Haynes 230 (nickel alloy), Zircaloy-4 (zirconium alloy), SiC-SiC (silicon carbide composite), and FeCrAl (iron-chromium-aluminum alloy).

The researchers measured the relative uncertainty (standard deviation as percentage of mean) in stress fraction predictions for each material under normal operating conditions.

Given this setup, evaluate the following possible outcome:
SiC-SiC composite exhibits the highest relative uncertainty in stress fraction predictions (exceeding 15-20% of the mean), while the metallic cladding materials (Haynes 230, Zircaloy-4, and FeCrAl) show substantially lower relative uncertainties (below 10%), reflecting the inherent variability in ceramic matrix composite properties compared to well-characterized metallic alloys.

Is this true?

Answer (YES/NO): NO